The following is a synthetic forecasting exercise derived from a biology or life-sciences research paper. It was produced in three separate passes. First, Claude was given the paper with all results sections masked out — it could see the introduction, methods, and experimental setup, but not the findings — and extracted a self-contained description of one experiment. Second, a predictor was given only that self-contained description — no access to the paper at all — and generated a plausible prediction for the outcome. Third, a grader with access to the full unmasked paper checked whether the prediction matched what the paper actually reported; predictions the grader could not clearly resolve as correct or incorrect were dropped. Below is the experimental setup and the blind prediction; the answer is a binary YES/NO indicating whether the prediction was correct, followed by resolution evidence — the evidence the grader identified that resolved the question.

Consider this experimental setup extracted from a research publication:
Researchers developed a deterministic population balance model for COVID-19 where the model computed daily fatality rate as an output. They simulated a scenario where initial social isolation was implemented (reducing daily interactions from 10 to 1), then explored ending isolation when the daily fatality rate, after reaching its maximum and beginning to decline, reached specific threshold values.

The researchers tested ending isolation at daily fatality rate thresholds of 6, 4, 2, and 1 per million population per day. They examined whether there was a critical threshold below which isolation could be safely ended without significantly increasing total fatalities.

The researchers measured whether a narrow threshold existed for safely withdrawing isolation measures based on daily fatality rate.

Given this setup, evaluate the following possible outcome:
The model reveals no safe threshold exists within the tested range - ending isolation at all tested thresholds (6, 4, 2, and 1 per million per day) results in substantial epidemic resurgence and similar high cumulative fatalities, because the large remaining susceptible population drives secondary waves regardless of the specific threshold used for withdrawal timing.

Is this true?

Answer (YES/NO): NO